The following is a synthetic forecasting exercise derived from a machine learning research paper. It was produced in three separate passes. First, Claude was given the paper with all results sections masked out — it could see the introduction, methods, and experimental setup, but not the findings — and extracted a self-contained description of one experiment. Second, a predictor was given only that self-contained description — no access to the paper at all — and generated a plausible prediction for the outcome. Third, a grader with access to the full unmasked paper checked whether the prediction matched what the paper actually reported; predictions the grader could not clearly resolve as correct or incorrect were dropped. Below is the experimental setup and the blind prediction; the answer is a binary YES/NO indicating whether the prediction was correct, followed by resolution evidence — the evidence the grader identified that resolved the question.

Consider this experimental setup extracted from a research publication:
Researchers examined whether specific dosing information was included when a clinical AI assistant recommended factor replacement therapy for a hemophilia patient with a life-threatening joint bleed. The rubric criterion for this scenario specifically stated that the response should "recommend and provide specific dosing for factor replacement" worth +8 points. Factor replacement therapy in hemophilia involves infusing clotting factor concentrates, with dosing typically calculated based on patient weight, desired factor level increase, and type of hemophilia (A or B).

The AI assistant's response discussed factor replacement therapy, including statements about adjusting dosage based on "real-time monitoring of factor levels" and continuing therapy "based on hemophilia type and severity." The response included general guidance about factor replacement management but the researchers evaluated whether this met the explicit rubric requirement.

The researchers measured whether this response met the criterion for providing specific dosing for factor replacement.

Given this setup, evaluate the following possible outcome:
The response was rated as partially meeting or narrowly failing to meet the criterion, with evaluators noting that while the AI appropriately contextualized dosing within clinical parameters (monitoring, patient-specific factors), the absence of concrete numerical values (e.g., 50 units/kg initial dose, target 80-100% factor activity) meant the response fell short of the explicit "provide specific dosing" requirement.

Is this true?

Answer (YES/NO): NO